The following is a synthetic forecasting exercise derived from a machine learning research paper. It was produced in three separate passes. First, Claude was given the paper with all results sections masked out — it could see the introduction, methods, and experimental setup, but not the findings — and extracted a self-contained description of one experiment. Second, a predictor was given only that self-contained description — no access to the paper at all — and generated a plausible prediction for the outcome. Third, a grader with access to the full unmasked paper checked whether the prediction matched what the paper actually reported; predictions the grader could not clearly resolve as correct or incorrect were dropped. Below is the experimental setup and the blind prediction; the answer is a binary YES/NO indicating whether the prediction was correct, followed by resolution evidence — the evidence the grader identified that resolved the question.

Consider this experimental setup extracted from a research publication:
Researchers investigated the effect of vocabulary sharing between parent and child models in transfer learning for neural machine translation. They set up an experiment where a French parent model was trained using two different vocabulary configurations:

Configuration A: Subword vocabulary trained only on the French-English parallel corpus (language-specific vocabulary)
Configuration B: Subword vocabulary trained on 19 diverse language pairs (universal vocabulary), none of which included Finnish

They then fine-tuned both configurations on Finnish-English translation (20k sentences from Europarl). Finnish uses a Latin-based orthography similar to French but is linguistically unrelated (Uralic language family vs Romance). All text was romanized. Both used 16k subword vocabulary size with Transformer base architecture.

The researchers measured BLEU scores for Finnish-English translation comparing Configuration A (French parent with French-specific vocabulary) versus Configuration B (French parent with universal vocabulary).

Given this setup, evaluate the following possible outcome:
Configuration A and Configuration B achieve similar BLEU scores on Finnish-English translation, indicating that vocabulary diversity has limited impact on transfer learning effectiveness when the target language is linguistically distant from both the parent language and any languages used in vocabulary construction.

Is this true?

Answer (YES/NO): YES